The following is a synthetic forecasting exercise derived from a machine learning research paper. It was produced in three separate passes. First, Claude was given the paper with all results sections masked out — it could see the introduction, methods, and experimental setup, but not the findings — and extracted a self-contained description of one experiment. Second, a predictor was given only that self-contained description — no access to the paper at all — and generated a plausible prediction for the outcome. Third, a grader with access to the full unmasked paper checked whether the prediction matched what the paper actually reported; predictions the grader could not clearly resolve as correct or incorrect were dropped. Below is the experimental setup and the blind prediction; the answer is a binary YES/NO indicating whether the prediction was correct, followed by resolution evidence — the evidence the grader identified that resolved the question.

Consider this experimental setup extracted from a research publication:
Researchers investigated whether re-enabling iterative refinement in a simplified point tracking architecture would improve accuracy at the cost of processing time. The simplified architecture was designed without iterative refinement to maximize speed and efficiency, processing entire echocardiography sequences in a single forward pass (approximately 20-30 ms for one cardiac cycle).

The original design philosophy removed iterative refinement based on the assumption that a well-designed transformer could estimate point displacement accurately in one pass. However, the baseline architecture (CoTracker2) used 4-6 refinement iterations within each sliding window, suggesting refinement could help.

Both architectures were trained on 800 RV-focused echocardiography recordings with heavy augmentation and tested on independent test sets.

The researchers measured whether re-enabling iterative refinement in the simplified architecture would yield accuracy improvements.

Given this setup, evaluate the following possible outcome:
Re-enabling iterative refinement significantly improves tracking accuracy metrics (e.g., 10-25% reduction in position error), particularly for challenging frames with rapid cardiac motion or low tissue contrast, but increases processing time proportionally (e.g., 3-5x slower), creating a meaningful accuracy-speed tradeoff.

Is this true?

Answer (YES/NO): NO